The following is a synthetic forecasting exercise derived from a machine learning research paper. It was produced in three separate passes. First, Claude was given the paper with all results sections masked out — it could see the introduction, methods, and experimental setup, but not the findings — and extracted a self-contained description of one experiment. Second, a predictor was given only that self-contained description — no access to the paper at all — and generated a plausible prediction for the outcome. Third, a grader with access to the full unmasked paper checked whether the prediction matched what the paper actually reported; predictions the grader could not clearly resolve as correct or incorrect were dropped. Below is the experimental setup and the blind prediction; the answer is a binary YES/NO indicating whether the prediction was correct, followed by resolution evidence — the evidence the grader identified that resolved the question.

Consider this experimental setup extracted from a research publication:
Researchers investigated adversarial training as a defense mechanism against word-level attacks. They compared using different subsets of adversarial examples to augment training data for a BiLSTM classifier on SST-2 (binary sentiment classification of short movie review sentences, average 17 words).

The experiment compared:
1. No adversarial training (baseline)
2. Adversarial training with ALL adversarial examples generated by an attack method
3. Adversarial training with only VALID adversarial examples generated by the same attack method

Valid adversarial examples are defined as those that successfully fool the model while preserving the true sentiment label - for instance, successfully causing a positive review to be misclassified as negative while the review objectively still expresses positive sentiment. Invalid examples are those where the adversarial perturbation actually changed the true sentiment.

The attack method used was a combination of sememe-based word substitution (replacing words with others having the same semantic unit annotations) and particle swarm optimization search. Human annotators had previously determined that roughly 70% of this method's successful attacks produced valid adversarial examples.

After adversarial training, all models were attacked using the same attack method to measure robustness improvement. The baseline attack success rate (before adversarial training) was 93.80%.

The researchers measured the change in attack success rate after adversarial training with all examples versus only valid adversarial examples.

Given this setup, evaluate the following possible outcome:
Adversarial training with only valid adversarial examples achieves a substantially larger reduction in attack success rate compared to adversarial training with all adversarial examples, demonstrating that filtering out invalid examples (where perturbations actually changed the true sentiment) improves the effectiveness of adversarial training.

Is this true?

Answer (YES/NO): YES